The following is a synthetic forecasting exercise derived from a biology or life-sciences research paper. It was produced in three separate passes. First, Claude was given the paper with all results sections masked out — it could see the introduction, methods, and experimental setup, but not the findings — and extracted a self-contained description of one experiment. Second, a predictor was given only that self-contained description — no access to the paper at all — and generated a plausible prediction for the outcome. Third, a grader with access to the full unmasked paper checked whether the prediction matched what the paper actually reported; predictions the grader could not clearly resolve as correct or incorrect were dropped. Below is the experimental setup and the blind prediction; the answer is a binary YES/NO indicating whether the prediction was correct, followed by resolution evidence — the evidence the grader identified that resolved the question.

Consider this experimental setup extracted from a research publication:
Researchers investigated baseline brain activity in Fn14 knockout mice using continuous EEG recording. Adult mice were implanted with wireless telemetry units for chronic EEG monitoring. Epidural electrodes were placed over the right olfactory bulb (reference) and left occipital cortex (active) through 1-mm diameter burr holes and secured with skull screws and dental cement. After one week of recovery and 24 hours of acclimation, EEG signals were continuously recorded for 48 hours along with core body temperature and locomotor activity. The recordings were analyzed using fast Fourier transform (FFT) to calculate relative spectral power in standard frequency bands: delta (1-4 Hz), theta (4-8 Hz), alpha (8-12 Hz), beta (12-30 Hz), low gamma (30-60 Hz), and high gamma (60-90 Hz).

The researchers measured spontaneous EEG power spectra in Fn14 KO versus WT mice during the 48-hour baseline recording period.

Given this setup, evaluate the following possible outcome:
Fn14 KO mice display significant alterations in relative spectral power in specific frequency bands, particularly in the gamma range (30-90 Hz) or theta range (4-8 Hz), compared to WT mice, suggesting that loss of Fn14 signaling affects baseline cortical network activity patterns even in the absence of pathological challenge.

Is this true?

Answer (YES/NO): NO